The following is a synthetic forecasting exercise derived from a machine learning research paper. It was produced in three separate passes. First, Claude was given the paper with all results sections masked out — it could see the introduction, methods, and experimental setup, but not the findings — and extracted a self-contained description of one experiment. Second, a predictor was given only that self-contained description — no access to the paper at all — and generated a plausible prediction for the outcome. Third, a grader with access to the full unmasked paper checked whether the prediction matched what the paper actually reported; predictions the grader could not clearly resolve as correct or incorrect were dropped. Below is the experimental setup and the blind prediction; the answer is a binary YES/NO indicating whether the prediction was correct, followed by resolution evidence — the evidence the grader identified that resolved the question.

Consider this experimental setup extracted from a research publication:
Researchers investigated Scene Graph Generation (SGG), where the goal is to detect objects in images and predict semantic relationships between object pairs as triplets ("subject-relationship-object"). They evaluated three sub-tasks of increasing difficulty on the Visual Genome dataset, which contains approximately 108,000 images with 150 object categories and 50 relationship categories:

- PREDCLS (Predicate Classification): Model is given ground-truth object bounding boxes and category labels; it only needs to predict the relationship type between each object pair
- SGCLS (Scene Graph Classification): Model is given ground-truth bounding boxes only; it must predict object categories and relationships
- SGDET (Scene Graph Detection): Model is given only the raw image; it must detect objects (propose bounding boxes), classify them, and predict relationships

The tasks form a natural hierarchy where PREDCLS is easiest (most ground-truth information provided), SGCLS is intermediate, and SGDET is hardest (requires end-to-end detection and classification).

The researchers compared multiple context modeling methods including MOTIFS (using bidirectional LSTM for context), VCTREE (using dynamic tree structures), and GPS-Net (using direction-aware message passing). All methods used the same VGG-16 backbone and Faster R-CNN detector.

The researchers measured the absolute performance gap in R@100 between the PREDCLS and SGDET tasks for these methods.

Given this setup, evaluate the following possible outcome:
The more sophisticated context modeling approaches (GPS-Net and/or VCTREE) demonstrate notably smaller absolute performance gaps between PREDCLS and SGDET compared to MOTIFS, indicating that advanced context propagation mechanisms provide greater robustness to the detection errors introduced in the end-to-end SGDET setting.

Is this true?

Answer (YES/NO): NO